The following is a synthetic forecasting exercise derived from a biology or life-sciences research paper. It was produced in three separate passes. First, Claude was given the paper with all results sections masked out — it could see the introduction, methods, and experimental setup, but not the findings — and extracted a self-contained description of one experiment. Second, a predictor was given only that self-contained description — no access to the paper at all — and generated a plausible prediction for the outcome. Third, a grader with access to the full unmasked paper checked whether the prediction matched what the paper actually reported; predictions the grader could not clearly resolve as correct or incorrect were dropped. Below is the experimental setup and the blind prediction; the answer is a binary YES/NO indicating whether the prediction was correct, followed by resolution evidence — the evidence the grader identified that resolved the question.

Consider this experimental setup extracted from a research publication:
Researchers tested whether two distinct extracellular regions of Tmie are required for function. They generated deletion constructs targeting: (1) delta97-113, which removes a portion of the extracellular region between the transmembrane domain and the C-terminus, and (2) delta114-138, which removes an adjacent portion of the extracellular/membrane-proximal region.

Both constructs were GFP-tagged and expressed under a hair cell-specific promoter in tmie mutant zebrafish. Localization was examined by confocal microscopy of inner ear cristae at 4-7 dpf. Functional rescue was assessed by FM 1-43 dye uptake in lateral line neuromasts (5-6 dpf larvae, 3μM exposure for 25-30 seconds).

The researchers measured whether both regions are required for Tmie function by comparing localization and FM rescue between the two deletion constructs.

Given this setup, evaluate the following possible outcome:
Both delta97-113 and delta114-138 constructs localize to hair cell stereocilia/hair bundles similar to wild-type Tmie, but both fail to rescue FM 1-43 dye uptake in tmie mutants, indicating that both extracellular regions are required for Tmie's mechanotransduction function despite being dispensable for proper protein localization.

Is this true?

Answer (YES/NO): NO